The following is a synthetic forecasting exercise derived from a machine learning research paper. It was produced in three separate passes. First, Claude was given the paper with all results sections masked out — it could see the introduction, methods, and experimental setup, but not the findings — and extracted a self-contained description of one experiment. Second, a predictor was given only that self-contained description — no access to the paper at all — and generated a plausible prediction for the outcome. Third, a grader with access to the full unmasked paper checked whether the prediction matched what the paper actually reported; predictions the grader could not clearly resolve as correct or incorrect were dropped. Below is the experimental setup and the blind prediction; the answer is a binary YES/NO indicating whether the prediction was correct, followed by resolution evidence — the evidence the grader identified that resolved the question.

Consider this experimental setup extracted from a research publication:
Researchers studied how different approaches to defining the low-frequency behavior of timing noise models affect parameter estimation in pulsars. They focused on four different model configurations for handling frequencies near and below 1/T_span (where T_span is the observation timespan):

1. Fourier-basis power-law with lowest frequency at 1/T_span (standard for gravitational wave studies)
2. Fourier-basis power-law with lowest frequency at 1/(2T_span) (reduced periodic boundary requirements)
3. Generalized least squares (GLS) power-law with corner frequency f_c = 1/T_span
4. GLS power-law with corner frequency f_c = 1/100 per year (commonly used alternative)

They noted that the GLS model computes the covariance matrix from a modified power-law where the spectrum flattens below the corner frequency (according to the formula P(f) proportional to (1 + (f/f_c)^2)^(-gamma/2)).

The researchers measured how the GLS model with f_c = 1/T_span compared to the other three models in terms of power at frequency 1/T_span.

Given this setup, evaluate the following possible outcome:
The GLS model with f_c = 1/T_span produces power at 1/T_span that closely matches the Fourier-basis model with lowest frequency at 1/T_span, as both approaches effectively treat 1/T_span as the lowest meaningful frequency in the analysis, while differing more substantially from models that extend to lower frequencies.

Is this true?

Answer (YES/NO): NO